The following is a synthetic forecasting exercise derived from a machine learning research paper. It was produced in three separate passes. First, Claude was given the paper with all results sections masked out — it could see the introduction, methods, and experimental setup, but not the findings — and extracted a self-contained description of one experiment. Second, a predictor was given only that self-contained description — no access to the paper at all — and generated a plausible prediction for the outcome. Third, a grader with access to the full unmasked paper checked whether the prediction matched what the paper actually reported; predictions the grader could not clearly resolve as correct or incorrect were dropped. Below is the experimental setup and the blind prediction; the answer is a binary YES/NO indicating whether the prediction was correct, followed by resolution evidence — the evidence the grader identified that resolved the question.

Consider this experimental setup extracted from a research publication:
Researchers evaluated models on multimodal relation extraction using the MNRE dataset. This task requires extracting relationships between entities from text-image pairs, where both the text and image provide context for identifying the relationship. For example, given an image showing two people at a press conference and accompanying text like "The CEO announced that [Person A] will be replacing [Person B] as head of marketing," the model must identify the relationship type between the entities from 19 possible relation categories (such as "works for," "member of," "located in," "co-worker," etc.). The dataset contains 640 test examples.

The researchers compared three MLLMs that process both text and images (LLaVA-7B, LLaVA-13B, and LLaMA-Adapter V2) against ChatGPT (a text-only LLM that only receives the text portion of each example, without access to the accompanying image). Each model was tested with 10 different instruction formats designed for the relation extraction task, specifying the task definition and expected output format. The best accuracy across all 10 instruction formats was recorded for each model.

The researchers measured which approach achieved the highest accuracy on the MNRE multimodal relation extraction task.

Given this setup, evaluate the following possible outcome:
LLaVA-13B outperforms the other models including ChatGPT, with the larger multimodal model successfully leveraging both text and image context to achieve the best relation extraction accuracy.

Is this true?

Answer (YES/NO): NO